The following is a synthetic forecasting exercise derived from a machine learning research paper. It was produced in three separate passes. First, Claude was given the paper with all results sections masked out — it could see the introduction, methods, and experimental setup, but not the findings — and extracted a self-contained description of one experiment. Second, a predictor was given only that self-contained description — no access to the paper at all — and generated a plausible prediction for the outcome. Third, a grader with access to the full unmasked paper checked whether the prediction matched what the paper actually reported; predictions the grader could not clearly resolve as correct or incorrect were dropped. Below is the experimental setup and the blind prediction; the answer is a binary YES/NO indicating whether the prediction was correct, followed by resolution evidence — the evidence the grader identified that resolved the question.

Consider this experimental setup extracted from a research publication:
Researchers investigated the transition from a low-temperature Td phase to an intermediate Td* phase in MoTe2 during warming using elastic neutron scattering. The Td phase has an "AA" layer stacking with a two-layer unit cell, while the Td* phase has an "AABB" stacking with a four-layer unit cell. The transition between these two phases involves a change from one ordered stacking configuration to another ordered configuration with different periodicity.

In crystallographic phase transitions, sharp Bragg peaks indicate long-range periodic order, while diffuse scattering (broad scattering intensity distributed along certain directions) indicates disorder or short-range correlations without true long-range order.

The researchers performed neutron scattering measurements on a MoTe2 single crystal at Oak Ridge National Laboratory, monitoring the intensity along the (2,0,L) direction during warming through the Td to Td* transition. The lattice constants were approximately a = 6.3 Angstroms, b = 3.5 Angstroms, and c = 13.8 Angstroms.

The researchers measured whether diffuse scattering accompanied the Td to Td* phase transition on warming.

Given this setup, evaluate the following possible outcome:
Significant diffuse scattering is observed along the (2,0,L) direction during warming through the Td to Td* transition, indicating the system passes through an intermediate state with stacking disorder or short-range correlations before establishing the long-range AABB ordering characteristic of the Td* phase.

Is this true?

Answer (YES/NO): NO